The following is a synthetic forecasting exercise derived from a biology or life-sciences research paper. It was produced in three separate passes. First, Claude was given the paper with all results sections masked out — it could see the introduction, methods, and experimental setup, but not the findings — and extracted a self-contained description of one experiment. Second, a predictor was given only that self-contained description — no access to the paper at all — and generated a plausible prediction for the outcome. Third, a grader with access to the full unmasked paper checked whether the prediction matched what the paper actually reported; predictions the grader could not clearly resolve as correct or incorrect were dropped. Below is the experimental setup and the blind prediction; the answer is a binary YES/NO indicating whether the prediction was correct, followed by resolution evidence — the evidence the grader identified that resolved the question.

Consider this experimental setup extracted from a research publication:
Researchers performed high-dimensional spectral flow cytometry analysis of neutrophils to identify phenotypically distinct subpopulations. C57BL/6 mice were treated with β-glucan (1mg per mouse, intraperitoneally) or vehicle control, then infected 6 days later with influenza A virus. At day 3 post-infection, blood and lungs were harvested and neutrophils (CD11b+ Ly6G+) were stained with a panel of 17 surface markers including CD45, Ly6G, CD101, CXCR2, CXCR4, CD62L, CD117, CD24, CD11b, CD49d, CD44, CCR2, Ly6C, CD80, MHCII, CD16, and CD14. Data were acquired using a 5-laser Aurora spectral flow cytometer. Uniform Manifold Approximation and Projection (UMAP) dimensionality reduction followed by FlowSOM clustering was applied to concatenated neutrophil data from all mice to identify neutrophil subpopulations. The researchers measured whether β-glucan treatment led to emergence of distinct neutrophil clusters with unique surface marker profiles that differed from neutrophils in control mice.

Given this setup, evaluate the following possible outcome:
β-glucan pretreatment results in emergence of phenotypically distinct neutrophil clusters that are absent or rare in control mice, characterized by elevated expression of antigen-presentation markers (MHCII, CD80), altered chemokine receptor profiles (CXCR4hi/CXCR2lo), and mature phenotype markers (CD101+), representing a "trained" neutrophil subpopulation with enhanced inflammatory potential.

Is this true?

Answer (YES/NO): NO